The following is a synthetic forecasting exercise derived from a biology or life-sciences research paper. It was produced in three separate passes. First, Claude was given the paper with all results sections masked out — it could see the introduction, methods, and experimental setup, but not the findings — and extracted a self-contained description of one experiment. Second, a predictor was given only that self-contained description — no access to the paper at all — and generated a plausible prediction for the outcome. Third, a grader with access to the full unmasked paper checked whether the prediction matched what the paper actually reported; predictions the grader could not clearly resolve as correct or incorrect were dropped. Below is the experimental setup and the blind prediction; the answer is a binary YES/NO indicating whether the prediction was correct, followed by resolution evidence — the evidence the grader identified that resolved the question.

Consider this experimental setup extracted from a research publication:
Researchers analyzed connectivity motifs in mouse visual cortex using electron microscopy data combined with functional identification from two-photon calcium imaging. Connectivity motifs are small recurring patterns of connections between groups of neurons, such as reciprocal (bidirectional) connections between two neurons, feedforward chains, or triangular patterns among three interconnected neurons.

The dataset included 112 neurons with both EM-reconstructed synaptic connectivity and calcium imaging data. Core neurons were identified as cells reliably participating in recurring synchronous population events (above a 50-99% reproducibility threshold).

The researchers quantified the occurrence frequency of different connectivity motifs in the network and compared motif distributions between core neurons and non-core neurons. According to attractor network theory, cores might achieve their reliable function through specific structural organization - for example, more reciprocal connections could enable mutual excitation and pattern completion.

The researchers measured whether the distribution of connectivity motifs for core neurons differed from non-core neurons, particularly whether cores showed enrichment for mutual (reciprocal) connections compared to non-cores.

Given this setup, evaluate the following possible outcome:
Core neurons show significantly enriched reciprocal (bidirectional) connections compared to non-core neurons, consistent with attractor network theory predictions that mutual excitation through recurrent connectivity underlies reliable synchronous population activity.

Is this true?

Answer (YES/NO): NO